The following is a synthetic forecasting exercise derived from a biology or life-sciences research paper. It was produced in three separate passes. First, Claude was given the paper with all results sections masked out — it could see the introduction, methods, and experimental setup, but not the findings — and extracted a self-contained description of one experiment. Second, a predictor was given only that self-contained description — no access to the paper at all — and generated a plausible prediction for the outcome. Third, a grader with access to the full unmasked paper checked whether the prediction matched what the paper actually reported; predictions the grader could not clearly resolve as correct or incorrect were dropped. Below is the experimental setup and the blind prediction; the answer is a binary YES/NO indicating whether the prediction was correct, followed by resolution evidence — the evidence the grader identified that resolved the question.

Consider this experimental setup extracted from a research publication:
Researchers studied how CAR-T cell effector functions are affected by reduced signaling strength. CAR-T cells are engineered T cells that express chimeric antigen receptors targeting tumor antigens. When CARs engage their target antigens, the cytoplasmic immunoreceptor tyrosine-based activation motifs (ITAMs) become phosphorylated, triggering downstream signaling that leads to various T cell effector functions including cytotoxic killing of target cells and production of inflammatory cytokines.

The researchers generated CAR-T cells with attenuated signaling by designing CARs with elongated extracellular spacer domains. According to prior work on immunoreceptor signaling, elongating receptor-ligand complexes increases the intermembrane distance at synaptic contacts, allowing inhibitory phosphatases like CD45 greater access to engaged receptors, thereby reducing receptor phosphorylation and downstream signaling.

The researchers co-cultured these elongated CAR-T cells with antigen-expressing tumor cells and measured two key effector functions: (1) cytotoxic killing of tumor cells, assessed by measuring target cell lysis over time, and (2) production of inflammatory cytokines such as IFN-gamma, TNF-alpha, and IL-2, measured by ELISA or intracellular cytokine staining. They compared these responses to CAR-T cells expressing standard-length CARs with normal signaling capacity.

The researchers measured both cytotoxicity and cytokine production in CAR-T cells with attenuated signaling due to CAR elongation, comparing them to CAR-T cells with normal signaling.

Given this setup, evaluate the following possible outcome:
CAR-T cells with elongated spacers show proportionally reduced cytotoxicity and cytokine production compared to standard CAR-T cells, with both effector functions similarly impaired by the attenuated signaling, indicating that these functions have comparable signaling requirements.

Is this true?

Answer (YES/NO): NO